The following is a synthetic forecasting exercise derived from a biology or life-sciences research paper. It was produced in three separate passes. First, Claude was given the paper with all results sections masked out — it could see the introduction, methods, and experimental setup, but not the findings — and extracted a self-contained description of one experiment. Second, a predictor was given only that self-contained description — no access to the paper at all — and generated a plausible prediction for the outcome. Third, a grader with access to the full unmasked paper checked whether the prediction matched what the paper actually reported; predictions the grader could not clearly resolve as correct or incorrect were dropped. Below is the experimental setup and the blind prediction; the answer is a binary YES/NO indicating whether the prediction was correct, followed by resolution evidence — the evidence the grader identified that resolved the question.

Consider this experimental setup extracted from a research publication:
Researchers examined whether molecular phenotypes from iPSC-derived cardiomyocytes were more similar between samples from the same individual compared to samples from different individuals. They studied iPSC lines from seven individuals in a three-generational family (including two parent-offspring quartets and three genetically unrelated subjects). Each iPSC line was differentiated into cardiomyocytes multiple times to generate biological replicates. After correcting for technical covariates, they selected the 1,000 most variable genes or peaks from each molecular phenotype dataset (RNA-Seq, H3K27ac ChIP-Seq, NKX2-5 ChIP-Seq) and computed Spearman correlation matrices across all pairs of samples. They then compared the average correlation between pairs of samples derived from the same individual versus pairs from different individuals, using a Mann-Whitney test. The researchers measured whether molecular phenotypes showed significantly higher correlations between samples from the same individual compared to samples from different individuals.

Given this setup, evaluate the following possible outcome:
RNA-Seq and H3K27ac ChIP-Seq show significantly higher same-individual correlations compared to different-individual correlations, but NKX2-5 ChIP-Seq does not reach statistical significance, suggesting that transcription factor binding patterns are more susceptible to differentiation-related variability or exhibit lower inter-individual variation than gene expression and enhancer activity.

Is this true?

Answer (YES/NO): NO